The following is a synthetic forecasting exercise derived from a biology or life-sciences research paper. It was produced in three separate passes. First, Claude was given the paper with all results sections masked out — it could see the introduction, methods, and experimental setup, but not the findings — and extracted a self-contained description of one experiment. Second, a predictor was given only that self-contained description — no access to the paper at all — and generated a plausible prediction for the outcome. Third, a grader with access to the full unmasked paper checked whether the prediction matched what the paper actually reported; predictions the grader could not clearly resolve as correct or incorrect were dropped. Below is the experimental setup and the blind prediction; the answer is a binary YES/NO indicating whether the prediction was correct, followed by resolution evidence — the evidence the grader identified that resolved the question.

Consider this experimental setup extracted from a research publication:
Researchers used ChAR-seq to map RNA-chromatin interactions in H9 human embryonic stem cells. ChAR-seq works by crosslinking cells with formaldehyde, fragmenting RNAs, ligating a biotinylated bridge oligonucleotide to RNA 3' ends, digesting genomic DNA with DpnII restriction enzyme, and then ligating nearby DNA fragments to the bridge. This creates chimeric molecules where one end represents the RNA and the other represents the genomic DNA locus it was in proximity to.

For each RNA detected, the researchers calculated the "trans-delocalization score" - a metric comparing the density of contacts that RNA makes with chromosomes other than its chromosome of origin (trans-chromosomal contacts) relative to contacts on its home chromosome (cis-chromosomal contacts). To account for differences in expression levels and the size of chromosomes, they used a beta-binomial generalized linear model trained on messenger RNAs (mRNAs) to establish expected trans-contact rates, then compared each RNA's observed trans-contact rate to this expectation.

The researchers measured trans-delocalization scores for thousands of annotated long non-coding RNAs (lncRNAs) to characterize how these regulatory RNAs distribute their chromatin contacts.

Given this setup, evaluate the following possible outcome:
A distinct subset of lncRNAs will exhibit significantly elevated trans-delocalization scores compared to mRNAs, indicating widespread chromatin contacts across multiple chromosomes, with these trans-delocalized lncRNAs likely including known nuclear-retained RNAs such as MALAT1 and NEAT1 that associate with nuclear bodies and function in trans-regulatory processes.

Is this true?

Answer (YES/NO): YES